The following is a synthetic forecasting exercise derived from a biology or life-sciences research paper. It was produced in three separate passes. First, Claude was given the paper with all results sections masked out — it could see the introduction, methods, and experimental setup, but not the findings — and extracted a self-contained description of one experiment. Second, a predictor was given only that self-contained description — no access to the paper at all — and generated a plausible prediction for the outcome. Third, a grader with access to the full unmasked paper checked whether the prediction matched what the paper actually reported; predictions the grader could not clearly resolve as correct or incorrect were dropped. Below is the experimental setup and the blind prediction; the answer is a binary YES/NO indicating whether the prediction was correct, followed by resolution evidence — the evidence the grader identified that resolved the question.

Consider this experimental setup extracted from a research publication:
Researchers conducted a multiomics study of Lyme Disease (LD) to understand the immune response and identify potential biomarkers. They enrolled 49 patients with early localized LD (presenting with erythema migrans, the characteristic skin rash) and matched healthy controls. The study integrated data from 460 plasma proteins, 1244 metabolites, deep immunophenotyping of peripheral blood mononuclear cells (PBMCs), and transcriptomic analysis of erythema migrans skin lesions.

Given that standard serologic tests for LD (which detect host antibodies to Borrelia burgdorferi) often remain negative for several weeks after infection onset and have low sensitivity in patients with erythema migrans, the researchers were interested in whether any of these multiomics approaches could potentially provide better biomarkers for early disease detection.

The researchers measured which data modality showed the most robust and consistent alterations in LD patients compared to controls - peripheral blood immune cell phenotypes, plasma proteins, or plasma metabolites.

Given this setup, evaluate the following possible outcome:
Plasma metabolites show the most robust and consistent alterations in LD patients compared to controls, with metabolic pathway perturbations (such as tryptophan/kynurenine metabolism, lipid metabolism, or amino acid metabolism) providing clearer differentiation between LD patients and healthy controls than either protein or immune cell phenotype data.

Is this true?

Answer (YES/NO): NO